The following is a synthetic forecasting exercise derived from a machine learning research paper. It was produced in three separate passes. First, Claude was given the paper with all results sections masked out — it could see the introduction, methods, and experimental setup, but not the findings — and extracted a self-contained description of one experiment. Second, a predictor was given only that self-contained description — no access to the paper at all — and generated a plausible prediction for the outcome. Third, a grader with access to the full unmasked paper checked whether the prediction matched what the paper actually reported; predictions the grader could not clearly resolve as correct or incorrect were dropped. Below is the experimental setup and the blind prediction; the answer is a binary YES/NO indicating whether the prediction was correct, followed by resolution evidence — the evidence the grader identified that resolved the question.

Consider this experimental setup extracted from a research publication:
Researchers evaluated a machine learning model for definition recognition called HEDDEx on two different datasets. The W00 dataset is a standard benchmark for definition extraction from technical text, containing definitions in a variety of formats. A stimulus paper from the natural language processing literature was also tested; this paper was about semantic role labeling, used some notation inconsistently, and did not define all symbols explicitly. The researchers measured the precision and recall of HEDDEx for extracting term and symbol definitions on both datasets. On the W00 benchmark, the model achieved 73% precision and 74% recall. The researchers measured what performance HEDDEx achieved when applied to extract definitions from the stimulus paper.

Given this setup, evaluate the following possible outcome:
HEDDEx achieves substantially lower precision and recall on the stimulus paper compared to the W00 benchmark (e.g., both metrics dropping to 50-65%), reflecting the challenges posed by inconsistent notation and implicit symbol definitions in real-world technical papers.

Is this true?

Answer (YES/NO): NO